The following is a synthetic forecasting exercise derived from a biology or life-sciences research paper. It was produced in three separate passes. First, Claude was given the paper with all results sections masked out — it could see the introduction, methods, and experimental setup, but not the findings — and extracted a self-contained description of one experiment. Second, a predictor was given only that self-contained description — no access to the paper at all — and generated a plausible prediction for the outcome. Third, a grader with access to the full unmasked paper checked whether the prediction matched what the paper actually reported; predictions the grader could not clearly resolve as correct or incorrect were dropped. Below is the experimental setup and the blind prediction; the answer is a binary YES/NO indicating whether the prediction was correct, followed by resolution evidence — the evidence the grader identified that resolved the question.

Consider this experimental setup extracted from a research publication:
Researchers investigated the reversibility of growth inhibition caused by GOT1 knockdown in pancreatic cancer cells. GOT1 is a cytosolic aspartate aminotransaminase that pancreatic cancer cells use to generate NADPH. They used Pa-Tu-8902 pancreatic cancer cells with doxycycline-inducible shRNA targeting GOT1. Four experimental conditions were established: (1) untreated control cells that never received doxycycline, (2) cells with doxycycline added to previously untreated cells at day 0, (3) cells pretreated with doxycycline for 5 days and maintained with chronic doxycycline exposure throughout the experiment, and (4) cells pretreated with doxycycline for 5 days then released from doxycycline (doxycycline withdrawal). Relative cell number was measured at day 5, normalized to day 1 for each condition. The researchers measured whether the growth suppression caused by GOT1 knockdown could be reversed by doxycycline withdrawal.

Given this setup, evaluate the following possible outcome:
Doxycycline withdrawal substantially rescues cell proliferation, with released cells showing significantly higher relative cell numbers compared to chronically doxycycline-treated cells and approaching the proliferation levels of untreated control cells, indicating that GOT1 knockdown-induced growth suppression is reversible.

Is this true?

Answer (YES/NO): YES